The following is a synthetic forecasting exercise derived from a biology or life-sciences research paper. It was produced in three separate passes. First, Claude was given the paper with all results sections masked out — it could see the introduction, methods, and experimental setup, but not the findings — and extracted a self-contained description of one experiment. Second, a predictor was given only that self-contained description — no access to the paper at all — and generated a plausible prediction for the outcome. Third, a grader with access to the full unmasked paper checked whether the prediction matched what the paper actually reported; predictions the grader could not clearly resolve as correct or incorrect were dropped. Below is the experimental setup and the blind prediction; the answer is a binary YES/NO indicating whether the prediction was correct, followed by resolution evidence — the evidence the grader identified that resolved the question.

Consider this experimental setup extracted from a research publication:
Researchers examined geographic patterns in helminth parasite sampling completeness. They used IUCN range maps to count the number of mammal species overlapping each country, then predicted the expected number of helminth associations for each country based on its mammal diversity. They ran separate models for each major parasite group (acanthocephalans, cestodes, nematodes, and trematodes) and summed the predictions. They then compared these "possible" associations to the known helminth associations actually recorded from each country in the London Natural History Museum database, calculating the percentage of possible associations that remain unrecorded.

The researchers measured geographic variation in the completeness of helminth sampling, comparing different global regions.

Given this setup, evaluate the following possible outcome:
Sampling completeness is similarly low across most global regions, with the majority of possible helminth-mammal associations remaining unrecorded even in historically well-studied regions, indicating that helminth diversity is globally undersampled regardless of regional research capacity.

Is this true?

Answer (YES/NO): NO